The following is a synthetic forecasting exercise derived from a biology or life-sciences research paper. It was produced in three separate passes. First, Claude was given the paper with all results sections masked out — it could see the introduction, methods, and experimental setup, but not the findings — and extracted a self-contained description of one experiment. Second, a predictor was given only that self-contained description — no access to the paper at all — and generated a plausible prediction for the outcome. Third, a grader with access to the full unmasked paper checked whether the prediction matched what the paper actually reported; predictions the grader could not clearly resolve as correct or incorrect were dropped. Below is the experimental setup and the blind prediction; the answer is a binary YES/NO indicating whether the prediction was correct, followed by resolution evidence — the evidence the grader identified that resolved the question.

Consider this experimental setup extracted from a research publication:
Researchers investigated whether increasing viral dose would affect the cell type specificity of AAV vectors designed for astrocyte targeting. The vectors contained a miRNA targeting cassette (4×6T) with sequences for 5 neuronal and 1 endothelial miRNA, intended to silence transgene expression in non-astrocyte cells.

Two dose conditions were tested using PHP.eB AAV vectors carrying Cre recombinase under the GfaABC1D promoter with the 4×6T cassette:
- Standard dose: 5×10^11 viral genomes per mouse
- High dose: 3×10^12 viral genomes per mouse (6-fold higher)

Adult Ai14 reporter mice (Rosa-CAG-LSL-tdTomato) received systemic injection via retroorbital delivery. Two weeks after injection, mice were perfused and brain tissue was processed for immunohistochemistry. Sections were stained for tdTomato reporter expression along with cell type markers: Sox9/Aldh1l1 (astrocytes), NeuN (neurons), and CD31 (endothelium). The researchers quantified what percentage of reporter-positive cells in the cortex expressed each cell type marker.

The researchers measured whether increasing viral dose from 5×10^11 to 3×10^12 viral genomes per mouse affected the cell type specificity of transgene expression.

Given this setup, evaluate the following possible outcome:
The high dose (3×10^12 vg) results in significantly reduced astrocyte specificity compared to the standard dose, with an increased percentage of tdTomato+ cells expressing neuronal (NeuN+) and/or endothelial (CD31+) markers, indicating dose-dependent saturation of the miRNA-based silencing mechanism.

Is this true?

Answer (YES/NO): NO